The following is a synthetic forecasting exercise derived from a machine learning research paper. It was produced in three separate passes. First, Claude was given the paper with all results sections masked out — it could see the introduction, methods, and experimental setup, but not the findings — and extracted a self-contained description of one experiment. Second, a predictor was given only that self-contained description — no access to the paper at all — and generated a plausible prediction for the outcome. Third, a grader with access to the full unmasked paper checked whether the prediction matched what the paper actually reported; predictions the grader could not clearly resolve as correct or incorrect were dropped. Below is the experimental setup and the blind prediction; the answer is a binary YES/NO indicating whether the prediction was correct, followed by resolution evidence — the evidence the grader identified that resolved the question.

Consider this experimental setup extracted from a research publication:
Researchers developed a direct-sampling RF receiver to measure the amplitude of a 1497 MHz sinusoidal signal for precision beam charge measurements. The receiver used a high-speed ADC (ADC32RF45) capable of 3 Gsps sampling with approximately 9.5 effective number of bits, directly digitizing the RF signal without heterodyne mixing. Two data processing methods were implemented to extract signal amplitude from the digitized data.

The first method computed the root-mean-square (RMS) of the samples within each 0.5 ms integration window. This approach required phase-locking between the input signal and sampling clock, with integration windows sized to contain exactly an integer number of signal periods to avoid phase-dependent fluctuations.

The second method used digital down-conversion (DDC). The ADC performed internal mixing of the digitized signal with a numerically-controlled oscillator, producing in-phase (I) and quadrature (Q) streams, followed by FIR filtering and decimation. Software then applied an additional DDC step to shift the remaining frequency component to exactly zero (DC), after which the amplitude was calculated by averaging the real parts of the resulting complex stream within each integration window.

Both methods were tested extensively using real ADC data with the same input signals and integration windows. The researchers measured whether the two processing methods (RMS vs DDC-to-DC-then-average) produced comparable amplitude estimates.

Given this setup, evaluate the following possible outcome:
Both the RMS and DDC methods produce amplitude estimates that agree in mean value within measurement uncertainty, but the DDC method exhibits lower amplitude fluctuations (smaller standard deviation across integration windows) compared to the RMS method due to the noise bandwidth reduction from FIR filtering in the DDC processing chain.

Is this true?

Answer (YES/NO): NO